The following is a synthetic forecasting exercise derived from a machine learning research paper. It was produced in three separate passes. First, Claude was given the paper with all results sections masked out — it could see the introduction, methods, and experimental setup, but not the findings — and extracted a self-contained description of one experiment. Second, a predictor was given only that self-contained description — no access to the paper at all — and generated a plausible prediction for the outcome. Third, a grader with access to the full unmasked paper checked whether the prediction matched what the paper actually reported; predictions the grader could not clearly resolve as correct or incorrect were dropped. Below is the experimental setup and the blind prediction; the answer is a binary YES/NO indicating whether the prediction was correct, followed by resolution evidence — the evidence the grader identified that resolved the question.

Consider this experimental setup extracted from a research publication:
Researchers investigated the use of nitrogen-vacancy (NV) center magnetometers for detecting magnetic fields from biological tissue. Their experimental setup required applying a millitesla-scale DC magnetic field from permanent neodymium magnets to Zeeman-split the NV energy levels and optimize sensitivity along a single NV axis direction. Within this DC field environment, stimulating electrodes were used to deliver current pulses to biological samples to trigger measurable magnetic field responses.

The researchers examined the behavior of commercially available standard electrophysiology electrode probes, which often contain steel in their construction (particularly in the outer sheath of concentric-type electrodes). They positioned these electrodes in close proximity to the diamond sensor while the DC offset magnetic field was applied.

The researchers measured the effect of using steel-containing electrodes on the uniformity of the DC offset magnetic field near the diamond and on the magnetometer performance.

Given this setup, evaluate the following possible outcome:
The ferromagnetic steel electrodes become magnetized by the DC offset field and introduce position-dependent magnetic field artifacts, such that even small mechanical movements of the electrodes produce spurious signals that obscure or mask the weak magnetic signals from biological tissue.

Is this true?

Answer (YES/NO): NO